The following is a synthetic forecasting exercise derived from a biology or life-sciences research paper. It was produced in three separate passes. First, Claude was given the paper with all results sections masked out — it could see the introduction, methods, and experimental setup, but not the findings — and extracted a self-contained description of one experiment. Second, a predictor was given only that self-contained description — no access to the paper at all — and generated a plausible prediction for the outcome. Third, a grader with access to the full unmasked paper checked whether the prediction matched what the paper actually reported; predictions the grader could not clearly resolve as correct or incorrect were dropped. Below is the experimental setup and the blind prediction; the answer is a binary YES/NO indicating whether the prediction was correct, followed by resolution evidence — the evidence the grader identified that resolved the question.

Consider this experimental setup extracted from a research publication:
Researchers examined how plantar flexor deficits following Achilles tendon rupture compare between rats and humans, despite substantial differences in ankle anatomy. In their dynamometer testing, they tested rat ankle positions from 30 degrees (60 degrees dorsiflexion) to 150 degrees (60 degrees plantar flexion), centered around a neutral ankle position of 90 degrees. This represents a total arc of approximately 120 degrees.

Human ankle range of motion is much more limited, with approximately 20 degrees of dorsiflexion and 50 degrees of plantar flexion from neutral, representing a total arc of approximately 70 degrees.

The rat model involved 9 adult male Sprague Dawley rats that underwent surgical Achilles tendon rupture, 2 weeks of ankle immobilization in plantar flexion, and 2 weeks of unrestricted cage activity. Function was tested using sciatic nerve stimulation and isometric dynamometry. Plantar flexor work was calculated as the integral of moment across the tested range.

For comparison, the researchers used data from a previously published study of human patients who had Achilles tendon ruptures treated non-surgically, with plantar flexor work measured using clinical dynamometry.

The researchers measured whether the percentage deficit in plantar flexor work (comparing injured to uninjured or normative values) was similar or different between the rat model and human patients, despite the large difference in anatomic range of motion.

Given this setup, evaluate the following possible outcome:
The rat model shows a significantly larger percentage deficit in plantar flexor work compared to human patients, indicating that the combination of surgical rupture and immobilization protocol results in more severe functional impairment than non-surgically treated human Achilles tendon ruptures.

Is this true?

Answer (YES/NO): NO